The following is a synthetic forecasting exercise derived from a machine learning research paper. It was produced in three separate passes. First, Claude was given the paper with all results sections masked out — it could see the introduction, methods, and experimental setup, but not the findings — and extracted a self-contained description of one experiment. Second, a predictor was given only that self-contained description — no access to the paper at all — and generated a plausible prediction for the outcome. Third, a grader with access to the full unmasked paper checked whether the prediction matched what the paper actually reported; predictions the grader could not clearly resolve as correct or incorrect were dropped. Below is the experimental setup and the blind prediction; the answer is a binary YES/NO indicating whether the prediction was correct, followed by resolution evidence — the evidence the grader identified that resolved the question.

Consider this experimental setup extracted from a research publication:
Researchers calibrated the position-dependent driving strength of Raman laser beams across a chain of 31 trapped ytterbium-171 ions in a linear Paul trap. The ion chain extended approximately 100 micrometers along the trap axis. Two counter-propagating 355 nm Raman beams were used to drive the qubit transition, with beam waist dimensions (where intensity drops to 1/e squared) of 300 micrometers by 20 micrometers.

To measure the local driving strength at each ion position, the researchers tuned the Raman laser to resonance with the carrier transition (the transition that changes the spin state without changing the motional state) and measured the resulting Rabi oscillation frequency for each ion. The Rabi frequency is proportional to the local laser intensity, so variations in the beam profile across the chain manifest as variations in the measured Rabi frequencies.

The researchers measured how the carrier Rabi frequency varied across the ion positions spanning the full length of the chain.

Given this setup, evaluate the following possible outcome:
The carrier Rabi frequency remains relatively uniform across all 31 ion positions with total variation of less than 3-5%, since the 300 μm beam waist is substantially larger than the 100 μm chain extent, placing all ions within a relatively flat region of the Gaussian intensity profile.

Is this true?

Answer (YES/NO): NO